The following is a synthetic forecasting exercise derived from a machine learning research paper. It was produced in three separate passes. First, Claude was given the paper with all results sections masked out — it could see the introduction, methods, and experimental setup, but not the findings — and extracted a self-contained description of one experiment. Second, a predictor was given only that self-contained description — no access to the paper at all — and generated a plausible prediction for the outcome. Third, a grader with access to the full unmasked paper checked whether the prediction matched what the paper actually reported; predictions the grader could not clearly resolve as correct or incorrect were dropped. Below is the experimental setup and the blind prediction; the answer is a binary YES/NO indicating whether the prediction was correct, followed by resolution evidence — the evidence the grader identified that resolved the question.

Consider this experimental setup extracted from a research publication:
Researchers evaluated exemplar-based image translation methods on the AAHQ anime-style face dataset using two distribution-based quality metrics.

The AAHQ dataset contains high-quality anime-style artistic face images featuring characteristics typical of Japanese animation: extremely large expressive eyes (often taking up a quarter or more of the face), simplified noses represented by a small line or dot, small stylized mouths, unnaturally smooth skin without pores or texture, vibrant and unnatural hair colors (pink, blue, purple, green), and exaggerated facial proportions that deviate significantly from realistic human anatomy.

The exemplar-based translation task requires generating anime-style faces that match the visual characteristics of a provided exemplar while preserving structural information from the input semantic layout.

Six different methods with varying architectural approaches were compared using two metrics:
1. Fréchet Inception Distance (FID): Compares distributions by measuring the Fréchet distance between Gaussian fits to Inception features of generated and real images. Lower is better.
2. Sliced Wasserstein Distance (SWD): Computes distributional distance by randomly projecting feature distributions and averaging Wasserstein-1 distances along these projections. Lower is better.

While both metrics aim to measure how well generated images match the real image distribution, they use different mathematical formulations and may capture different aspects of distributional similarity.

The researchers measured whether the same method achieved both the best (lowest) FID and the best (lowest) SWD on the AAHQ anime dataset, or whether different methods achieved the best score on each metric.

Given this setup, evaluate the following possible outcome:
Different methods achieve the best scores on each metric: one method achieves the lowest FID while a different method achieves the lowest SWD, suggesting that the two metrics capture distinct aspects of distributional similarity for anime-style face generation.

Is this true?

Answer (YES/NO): NO